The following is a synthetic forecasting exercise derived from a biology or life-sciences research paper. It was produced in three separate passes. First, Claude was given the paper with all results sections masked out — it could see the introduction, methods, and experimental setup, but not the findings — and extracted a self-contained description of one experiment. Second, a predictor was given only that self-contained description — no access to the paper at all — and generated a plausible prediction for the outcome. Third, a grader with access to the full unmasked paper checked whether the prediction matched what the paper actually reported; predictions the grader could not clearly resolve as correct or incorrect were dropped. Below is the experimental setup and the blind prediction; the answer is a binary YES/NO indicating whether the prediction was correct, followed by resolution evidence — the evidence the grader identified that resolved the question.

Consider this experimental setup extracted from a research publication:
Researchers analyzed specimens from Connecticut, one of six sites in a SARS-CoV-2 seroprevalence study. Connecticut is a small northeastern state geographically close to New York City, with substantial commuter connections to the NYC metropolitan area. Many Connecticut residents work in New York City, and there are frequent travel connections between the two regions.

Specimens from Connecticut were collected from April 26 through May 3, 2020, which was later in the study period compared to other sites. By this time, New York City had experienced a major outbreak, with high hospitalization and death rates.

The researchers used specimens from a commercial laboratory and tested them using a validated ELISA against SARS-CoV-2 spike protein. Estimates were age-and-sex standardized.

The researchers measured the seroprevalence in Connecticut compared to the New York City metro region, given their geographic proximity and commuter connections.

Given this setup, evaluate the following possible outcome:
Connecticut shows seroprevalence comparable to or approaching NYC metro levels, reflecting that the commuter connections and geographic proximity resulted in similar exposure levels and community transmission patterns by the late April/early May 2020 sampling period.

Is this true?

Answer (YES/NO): NO